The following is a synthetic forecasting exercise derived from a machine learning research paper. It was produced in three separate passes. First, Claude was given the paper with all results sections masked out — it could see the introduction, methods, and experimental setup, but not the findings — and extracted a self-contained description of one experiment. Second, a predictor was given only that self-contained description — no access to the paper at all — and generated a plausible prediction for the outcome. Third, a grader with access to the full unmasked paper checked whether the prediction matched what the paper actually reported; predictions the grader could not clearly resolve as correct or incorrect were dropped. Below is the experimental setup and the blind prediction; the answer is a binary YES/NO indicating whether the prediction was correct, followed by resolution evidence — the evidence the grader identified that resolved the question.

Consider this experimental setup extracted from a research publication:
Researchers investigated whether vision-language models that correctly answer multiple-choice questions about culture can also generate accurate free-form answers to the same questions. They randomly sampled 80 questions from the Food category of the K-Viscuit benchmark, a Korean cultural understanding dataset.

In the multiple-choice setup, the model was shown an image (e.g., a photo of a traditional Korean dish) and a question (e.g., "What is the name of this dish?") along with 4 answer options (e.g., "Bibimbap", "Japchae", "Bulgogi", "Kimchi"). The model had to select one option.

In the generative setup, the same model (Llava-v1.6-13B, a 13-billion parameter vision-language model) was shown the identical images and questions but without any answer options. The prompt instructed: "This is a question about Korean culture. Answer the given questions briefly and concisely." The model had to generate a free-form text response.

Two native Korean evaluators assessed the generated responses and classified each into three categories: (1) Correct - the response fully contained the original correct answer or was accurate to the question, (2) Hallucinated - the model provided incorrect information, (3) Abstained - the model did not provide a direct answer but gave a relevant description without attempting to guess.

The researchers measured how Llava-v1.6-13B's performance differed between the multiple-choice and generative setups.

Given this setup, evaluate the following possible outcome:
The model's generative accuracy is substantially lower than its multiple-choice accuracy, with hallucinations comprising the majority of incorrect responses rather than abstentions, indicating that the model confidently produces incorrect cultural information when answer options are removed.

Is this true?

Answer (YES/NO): NO